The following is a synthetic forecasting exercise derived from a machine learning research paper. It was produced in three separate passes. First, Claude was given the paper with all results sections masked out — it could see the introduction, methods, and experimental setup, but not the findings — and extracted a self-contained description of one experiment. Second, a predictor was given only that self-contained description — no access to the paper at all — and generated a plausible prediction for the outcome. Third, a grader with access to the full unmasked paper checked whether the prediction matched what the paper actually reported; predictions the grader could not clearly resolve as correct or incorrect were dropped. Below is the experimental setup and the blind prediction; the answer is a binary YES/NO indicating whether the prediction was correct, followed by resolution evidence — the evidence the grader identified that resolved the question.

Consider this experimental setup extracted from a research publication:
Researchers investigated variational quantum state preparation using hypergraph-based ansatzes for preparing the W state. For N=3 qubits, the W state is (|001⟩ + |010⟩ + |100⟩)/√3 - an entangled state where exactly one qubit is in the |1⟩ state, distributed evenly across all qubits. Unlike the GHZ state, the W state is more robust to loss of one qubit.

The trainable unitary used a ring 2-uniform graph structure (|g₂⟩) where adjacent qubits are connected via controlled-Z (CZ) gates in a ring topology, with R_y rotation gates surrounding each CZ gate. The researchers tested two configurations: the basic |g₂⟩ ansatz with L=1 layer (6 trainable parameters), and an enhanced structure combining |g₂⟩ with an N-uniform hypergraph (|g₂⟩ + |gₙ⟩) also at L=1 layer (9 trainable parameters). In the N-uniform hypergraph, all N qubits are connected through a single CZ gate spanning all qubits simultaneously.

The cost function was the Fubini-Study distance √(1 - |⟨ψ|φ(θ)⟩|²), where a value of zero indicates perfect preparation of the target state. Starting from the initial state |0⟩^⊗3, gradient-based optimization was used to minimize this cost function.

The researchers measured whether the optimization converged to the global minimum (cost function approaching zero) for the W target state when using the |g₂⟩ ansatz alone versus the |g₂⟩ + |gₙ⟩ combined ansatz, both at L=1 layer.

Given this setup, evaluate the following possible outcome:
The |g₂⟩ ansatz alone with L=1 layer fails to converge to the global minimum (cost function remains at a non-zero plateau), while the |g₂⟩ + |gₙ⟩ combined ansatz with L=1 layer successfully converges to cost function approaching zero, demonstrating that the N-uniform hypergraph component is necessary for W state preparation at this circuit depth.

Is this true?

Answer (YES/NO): YES